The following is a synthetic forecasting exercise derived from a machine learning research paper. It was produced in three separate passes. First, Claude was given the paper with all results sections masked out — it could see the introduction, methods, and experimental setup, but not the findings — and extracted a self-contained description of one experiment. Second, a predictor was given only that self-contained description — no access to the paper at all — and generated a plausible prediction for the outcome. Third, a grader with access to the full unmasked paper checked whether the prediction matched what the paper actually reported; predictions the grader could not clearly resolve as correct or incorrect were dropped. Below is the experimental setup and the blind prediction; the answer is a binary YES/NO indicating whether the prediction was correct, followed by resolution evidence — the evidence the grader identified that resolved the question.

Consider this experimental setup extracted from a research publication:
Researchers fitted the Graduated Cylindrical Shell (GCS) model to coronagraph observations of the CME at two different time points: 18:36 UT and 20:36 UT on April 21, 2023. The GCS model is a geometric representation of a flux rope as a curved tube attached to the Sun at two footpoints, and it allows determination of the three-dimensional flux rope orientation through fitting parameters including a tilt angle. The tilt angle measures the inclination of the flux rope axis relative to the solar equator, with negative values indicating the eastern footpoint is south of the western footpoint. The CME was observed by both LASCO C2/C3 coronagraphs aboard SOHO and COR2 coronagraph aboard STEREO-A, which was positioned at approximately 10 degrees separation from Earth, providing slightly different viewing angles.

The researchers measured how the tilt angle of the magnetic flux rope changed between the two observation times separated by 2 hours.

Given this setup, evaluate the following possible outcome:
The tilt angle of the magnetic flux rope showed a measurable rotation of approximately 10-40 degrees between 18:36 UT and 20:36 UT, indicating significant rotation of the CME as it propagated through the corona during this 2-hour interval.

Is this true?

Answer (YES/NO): NO